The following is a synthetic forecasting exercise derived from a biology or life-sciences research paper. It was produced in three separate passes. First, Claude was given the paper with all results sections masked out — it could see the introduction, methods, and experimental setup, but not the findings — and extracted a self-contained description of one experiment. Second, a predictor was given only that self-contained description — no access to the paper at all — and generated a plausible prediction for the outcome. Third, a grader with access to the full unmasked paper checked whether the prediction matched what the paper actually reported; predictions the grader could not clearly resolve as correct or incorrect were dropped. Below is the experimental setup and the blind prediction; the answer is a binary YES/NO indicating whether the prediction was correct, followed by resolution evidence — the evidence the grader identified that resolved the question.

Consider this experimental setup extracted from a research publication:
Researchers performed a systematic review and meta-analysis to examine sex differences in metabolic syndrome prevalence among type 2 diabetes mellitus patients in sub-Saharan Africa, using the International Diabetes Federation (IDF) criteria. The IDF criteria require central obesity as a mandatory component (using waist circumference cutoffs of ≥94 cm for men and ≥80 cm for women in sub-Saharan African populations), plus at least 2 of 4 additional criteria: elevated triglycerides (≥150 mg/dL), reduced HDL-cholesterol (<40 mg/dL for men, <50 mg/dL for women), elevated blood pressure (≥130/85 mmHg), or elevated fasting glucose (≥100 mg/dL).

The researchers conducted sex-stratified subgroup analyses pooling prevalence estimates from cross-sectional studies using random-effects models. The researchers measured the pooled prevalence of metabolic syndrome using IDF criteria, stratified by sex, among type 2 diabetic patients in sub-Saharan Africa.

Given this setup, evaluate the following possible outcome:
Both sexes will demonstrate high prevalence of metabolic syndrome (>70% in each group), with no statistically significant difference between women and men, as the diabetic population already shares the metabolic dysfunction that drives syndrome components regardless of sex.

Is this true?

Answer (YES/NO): NO